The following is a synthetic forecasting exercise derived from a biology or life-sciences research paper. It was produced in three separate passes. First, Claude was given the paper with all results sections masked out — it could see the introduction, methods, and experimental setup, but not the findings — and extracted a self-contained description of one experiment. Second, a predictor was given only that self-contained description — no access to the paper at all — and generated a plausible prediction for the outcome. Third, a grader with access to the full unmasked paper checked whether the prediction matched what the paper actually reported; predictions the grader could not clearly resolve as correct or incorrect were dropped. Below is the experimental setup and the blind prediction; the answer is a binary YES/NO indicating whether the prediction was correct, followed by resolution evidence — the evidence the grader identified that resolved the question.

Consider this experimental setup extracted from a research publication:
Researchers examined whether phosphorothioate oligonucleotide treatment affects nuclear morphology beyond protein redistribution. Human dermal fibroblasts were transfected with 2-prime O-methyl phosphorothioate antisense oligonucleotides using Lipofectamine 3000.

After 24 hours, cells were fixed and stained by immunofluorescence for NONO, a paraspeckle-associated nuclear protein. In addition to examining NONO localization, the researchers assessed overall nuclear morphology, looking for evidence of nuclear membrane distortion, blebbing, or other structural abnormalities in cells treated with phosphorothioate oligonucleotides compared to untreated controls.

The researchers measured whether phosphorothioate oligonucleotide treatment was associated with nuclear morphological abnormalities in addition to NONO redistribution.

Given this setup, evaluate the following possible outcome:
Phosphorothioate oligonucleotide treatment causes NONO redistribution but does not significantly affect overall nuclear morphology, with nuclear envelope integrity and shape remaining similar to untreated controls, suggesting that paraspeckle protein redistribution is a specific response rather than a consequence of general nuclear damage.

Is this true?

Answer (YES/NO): NO